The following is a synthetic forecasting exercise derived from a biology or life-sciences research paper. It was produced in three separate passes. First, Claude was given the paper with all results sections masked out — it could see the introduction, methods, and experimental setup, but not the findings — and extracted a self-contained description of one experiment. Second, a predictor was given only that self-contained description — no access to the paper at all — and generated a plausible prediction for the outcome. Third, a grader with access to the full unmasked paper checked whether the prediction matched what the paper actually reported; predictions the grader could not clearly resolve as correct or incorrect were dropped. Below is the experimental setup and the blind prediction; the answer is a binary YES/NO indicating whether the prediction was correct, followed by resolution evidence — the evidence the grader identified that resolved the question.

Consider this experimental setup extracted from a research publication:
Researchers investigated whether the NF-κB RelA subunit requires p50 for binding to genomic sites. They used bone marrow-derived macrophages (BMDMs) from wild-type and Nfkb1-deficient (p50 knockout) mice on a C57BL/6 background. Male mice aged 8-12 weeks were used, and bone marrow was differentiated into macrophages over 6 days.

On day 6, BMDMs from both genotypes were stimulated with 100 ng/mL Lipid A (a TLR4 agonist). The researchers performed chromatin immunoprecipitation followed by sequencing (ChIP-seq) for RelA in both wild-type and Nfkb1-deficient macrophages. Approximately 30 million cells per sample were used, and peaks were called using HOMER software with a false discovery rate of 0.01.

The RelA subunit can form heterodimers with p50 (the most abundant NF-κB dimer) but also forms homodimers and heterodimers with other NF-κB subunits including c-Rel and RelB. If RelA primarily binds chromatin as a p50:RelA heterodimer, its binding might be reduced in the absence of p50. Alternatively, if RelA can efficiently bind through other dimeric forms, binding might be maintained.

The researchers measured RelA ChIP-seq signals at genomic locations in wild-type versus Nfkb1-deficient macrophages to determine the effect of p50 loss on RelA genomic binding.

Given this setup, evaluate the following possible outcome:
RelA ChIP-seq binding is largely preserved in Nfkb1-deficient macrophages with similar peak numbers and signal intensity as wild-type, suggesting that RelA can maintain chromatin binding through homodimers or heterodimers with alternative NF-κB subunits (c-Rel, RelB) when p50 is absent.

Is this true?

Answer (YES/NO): YES